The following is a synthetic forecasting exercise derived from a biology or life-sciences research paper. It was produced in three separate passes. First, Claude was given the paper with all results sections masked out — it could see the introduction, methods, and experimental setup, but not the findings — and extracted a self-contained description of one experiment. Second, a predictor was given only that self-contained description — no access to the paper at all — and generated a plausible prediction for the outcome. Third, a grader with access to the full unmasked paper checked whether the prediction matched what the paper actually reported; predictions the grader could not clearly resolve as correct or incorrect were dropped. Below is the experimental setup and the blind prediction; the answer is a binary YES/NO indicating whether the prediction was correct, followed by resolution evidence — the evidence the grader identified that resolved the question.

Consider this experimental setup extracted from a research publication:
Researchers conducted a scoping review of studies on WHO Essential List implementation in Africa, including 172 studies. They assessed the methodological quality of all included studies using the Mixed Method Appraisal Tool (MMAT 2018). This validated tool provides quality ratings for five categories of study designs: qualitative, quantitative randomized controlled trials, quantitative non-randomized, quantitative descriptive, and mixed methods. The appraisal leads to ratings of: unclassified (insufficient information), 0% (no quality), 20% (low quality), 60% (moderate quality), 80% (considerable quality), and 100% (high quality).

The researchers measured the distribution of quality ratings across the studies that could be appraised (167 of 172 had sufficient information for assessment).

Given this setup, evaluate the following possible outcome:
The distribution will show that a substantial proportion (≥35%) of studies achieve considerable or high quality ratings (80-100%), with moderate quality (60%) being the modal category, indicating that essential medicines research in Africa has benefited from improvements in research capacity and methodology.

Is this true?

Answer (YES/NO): NO